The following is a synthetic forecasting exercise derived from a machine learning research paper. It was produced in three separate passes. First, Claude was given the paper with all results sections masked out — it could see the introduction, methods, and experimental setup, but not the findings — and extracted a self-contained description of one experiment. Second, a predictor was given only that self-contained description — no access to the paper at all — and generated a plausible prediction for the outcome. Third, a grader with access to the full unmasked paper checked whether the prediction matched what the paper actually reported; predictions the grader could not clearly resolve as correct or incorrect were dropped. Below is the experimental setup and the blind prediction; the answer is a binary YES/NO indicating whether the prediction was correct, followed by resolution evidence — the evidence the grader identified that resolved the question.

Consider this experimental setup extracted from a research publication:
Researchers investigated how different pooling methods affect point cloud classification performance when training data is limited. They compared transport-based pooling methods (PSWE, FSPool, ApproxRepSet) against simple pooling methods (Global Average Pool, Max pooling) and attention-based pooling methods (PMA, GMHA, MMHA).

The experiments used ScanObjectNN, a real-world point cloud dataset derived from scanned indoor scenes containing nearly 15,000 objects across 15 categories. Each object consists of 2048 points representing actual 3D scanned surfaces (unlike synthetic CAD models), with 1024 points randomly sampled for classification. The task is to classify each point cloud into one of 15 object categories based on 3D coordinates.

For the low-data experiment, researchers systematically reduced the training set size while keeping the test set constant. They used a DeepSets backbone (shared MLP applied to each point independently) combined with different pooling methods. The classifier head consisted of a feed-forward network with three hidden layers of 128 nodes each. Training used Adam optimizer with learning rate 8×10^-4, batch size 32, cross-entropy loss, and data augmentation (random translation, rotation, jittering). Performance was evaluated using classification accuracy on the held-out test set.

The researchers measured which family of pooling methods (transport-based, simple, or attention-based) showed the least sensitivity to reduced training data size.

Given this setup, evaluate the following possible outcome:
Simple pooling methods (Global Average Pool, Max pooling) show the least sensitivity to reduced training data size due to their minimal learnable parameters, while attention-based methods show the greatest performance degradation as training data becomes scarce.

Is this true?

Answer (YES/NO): NO